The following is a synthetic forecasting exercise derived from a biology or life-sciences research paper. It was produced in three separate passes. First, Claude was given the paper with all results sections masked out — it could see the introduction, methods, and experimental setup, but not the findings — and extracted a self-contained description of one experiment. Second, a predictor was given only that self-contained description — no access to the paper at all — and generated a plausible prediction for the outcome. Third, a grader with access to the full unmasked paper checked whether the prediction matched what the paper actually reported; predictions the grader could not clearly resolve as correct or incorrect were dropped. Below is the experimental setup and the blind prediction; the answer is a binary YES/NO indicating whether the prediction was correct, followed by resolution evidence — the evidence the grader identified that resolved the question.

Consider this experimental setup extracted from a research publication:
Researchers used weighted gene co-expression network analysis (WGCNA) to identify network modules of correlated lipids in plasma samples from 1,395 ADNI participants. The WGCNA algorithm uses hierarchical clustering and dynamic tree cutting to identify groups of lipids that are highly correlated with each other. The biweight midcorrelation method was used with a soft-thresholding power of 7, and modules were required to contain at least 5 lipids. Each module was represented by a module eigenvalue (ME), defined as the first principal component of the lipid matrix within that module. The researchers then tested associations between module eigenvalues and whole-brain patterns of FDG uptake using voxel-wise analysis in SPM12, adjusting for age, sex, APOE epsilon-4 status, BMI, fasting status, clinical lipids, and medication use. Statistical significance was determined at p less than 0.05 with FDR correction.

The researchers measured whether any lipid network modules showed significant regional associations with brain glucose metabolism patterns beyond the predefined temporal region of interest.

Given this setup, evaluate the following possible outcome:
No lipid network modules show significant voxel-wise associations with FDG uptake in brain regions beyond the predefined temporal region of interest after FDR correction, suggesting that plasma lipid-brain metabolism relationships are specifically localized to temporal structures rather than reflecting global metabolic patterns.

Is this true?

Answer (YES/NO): NO